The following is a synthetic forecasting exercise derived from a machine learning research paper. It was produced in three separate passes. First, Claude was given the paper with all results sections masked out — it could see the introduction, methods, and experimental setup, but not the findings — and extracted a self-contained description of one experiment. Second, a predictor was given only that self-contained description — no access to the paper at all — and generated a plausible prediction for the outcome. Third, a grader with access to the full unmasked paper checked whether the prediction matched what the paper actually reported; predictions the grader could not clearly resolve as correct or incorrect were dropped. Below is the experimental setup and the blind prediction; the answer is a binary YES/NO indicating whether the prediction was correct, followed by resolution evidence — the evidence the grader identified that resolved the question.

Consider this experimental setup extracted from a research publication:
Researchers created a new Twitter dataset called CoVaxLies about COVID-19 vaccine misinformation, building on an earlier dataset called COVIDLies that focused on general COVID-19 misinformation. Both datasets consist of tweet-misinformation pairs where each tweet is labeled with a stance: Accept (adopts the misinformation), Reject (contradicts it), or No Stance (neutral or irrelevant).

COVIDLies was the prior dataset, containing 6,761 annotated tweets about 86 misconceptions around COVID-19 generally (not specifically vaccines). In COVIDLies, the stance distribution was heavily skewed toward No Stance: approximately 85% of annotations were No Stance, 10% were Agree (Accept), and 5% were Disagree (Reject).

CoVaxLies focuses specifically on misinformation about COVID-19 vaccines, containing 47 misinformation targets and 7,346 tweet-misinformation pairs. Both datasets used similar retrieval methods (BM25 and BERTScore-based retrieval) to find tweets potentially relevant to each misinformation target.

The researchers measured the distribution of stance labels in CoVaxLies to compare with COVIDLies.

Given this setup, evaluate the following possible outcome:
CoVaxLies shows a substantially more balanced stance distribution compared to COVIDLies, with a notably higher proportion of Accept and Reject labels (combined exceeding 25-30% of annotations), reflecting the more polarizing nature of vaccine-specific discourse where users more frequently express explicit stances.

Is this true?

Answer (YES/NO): YES